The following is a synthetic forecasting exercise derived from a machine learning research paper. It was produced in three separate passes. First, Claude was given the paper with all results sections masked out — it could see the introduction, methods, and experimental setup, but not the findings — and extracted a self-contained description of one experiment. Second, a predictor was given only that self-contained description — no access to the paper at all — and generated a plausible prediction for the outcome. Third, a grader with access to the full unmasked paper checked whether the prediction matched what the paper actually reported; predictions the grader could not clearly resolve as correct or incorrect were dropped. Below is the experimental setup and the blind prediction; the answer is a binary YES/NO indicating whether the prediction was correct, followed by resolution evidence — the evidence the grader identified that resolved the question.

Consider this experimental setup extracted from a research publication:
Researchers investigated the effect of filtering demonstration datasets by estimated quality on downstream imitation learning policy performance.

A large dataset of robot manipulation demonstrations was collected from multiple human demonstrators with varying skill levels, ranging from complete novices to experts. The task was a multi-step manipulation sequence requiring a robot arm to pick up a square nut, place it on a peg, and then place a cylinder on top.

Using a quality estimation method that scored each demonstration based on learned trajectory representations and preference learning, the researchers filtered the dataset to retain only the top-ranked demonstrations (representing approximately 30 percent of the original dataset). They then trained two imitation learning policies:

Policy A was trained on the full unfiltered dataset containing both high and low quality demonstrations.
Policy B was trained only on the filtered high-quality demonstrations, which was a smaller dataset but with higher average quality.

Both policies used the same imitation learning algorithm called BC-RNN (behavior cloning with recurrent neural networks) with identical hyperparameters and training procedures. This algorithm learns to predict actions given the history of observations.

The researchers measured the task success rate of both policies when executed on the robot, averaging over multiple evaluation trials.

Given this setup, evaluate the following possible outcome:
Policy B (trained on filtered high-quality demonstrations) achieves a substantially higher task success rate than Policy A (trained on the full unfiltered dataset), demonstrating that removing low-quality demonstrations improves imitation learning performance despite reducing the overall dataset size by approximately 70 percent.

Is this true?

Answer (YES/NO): NO